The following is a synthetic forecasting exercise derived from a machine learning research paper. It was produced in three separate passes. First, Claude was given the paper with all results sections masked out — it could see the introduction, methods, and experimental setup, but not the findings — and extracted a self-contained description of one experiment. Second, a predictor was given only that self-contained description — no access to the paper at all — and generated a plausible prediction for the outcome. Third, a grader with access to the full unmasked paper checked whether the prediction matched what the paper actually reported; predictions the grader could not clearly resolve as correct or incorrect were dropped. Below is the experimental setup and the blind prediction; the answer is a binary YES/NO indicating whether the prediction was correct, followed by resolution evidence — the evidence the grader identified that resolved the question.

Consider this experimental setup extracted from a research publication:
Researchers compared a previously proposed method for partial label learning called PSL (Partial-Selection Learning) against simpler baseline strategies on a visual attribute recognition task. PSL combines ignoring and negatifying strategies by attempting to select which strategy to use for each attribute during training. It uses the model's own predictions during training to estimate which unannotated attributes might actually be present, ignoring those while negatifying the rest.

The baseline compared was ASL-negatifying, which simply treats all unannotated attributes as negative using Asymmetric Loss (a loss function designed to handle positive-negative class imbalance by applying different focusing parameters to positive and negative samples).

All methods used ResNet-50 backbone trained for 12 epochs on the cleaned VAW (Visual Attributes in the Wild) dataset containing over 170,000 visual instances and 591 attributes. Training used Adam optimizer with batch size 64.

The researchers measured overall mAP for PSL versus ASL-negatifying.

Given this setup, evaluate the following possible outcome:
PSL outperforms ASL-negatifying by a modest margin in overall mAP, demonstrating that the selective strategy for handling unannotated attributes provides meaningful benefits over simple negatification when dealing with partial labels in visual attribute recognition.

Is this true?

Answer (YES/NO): YES